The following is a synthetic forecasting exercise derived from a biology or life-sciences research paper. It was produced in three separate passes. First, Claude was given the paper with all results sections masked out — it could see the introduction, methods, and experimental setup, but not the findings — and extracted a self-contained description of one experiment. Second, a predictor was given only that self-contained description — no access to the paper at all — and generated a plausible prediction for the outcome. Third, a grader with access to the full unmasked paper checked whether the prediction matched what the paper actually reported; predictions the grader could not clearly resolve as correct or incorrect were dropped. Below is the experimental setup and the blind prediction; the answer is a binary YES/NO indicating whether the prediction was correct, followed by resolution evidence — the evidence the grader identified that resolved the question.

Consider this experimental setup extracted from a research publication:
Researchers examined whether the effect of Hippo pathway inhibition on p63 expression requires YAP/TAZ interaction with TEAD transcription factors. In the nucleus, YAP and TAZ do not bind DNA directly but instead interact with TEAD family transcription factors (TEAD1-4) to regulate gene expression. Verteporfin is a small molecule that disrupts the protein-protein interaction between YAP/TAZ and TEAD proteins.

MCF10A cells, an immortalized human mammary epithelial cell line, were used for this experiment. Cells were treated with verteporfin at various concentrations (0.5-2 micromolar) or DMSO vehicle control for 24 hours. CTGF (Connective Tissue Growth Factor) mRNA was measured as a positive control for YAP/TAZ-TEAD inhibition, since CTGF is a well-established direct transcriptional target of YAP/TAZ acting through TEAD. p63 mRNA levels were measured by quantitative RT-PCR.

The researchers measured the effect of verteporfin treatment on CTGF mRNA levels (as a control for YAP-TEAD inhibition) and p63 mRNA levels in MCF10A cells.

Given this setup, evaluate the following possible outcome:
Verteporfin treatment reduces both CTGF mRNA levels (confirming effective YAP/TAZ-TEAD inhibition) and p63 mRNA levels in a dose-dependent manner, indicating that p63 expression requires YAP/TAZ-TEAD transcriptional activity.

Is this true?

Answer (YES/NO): NO